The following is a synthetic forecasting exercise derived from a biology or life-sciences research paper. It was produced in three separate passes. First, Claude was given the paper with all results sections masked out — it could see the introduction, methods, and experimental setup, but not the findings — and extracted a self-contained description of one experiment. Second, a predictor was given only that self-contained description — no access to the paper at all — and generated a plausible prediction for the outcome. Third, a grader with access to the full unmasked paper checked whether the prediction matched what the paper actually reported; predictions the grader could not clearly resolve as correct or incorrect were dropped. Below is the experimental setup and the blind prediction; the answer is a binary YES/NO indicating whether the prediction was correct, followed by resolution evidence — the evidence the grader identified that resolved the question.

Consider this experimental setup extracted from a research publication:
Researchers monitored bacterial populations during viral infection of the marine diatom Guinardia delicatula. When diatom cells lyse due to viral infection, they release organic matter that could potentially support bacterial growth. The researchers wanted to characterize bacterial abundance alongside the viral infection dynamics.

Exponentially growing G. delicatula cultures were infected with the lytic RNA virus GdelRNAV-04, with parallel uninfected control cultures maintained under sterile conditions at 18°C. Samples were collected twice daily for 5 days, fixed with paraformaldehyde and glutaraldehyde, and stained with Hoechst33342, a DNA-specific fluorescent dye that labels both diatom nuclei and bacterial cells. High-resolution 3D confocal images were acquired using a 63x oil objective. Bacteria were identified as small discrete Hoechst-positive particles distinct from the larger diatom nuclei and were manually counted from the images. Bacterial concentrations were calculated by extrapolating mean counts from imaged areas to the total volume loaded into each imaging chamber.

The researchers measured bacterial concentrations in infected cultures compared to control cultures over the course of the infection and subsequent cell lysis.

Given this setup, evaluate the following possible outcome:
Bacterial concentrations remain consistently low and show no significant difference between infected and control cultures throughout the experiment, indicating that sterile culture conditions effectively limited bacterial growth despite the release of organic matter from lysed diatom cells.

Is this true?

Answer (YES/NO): NO